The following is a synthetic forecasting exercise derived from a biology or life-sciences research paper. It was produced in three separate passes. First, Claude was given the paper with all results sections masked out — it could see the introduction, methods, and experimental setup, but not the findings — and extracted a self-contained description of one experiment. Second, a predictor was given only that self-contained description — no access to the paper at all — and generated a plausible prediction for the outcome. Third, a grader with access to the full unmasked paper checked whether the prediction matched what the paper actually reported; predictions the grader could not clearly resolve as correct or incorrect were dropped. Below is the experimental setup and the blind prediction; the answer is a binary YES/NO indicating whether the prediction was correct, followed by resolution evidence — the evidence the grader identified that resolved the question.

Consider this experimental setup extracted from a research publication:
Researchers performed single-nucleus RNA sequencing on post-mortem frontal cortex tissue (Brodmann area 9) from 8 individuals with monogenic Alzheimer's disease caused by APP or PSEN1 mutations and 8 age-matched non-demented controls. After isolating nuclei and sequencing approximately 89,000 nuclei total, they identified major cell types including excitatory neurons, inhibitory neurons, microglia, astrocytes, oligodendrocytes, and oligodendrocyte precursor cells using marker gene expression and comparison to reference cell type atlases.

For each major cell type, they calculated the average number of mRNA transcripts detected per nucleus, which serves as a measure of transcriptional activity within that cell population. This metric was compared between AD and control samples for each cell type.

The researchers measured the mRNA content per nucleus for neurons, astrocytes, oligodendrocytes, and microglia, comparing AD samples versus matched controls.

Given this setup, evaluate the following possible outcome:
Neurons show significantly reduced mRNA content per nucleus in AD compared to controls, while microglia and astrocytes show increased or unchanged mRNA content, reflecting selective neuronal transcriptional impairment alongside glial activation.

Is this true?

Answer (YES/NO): NO